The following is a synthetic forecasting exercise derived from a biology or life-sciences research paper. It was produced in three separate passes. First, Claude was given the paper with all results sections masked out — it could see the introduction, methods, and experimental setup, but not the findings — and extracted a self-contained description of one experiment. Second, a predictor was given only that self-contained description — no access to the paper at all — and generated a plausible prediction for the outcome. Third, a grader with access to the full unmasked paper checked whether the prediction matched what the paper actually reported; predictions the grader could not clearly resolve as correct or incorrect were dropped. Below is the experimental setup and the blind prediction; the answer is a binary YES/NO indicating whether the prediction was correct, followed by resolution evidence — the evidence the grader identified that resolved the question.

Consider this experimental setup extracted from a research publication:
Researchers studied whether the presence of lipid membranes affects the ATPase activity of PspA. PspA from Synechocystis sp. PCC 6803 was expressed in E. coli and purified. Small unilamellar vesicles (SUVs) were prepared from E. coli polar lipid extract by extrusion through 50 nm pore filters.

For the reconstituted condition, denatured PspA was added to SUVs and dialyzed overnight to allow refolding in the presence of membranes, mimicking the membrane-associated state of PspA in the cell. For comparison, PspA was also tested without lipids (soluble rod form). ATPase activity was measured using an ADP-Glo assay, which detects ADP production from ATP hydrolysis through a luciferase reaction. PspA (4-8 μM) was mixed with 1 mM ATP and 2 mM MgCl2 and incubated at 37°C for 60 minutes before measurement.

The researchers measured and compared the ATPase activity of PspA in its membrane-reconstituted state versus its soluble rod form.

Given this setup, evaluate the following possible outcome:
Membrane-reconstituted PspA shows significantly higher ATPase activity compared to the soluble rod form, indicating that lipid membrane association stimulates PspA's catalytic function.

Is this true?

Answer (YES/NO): YES